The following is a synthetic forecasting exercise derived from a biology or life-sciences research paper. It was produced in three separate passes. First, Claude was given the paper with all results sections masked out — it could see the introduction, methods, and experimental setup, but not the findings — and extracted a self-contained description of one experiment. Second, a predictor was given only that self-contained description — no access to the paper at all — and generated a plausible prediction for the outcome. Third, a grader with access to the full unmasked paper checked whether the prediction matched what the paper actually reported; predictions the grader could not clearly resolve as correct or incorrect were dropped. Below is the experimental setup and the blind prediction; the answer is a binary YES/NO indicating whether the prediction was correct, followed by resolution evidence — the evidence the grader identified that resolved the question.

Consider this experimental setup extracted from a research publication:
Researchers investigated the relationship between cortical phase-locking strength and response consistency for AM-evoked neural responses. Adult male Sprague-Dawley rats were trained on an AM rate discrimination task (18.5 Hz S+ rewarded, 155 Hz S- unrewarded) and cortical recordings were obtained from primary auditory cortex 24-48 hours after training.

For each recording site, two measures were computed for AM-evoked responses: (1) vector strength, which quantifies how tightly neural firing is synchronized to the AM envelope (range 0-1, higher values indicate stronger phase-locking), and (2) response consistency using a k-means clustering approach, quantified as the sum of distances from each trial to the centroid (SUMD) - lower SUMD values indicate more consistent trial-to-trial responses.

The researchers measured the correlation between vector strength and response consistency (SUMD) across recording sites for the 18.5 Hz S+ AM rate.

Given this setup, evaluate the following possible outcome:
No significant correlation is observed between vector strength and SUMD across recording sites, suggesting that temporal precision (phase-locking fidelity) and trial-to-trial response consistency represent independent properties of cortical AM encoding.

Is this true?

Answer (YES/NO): NO